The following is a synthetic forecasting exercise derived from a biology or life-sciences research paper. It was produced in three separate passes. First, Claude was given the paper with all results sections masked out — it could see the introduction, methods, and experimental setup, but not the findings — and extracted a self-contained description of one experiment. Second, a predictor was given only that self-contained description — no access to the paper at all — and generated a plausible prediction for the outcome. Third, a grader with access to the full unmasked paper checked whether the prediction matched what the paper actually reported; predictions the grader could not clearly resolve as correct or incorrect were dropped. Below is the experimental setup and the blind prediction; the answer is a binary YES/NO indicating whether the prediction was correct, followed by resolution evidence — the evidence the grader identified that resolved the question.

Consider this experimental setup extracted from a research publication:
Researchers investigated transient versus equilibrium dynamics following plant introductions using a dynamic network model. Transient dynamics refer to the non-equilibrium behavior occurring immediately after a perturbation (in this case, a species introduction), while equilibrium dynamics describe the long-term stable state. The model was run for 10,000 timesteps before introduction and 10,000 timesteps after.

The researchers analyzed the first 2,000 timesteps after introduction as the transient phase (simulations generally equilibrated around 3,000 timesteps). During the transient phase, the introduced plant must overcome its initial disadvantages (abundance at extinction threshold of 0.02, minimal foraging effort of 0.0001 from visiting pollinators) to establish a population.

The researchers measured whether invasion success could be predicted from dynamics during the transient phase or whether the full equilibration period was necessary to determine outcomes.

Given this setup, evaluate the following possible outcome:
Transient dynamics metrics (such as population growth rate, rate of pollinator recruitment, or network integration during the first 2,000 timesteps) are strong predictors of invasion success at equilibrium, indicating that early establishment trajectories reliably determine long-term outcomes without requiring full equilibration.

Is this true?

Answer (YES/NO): YES